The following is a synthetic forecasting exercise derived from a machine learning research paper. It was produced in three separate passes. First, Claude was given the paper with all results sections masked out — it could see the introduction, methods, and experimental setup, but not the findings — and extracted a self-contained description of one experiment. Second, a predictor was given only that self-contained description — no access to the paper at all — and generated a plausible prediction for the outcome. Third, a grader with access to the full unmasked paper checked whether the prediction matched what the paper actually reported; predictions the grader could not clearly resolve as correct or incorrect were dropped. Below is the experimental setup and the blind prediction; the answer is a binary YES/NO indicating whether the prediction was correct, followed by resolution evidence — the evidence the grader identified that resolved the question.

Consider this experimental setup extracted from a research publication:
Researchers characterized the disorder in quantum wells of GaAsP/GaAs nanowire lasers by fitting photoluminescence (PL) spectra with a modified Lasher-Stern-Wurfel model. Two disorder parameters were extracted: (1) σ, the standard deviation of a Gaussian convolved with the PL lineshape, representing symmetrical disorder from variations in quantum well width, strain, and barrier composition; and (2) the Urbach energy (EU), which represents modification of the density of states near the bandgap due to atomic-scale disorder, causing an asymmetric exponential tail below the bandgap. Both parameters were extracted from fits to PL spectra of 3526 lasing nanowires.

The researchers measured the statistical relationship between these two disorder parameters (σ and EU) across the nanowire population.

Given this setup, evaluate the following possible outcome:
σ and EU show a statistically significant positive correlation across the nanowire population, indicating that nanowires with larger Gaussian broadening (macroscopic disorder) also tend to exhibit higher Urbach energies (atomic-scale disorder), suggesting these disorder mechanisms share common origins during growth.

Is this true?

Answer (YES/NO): NO